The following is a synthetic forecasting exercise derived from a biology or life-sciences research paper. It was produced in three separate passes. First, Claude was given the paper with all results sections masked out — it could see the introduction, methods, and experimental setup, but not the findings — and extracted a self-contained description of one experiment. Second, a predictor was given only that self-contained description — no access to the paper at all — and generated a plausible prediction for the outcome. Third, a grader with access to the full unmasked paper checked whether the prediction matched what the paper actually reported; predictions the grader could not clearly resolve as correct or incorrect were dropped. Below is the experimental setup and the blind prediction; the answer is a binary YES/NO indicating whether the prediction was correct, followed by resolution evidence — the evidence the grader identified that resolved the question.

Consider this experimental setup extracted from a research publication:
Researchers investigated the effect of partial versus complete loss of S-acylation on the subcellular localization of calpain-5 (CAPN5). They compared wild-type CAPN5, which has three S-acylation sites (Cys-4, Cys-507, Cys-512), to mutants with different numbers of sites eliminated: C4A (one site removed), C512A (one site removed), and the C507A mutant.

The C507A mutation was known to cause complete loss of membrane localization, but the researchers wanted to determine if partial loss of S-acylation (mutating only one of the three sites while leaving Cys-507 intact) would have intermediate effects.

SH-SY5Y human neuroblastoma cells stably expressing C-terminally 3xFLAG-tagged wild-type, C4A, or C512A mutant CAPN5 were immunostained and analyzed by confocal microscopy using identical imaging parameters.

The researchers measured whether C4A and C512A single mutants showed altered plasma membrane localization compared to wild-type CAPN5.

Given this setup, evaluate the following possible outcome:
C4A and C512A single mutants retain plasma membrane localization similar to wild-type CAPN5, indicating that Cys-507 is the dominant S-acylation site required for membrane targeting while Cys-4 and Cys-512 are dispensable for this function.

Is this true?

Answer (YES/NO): NO